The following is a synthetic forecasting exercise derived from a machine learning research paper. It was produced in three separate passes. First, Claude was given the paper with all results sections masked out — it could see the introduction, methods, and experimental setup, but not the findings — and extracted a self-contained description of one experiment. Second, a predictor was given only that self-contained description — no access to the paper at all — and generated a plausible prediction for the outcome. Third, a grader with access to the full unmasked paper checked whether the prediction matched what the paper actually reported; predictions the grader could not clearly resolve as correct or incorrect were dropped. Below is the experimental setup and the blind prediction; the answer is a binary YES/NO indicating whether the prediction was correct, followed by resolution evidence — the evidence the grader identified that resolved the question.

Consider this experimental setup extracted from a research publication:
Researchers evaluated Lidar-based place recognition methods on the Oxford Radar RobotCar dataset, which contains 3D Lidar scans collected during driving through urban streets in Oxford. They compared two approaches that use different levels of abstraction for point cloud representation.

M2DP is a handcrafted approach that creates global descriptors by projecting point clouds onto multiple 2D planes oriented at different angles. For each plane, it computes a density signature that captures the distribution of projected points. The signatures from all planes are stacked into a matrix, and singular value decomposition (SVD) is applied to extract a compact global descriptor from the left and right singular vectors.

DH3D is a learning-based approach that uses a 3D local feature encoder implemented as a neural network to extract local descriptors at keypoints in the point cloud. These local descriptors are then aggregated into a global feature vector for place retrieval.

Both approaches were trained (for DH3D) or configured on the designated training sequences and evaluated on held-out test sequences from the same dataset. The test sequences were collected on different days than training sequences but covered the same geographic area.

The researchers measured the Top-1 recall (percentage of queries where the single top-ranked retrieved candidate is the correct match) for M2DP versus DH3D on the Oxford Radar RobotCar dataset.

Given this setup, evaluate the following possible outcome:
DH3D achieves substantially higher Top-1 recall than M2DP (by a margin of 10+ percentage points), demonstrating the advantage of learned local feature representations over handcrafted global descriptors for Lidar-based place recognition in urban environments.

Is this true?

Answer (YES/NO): YES